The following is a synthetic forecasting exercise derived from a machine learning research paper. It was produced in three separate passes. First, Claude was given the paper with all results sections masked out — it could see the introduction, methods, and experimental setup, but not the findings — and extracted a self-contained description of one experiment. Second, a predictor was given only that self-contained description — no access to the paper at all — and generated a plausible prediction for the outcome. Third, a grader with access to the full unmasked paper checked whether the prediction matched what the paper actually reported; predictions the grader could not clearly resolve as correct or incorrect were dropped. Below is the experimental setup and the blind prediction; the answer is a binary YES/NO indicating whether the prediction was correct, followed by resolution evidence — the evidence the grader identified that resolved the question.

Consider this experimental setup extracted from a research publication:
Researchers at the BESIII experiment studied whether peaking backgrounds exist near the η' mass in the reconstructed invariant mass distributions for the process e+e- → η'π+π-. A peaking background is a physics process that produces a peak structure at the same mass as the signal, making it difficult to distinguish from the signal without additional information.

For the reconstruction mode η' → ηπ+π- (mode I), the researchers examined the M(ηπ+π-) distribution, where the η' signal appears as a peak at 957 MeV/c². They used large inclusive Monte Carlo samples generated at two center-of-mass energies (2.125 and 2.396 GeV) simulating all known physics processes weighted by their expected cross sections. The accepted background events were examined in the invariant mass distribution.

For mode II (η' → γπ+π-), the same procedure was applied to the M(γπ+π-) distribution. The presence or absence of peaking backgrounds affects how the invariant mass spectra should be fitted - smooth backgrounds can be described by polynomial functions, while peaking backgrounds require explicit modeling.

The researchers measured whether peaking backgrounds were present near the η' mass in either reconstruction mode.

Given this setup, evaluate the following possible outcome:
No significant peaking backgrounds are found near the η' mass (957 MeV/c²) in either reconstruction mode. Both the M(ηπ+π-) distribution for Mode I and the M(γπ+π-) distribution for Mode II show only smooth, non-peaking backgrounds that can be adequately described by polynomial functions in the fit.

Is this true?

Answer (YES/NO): YES